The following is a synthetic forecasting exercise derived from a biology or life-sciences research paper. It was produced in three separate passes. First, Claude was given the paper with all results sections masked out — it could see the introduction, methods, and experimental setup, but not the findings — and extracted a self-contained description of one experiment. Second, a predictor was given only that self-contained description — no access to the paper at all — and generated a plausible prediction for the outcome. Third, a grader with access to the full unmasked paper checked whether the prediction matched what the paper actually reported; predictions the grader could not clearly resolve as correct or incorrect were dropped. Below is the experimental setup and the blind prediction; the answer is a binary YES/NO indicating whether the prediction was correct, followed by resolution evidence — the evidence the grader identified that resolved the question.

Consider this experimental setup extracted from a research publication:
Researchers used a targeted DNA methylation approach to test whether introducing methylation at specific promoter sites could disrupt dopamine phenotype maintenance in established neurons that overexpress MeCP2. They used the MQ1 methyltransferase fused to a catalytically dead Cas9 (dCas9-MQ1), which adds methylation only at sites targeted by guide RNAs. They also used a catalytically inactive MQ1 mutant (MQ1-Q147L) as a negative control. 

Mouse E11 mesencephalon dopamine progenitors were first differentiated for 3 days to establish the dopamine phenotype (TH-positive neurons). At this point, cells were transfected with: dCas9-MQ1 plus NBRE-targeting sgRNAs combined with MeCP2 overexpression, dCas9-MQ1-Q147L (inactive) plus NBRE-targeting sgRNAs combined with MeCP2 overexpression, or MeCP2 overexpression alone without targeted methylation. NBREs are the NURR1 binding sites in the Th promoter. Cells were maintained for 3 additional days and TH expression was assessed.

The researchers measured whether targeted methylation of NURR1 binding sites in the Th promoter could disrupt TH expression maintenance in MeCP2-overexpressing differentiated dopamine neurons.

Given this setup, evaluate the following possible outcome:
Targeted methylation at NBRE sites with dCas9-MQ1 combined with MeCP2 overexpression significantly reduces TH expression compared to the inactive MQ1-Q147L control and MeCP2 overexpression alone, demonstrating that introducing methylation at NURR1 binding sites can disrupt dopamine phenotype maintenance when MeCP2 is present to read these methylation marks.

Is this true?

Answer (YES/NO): NO